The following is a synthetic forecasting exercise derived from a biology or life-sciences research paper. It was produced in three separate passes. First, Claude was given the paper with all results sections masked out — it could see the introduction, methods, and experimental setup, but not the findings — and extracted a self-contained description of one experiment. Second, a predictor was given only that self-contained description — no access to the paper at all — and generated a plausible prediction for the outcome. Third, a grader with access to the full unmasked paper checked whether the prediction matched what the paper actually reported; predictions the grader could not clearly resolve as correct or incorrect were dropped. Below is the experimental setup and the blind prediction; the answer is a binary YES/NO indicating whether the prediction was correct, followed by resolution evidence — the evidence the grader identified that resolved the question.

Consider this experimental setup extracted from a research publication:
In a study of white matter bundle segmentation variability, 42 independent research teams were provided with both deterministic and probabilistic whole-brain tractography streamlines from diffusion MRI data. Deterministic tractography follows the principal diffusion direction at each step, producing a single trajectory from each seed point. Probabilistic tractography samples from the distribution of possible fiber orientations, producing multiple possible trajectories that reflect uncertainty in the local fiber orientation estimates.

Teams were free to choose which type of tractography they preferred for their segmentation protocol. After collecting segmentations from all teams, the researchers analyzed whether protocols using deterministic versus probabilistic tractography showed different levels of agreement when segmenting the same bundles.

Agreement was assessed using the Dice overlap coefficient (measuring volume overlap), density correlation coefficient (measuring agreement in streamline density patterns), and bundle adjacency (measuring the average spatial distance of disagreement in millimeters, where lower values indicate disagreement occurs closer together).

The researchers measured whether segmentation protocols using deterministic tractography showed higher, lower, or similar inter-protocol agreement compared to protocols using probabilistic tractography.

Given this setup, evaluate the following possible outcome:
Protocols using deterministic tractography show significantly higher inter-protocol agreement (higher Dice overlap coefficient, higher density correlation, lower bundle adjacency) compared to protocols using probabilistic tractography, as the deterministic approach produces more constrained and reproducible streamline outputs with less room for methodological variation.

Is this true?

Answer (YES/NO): NO